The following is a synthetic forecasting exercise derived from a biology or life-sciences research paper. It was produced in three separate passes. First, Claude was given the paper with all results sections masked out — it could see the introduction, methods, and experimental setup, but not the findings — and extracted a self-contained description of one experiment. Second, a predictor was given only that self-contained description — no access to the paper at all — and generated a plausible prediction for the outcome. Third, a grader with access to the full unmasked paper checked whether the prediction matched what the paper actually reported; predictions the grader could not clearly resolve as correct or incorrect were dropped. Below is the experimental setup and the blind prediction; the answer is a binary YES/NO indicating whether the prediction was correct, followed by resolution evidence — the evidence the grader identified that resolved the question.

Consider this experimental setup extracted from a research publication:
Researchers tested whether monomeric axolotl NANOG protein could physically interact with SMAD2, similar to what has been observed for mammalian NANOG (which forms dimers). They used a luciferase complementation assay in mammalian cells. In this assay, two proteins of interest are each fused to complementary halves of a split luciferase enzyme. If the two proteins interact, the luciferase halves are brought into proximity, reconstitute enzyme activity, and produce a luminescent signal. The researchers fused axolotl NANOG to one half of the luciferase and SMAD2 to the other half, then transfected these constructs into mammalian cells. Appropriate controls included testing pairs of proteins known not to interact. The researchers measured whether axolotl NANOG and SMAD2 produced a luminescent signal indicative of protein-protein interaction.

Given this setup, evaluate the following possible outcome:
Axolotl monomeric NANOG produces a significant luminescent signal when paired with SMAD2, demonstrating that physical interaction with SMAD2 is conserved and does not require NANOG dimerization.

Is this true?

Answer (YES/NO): YES